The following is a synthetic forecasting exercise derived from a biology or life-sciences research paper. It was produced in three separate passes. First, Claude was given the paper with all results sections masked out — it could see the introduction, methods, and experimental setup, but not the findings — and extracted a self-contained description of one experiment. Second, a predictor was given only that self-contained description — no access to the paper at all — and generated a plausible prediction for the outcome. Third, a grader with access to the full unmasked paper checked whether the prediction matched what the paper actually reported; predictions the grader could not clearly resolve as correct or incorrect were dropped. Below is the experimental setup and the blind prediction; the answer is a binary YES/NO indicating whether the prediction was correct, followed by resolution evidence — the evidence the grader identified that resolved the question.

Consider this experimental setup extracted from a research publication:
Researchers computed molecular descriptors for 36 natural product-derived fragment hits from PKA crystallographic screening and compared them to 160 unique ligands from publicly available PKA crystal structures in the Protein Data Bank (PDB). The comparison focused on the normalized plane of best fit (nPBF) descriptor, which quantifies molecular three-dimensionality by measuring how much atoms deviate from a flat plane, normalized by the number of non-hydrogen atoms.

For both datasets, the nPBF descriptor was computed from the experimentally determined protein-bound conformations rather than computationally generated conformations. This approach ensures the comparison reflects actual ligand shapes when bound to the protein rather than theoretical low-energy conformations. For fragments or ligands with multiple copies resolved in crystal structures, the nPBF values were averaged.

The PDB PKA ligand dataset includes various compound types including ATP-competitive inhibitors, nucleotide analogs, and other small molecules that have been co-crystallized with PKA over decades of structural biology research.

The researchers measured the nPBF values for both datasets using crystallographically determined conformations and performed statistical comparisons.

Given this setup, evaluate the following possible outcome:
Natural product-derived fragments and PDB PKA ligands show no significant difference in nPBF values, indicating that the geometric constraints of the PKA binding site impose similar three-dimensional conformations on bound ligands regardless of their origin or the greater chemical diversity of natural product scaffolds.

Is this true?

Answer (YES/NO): NO